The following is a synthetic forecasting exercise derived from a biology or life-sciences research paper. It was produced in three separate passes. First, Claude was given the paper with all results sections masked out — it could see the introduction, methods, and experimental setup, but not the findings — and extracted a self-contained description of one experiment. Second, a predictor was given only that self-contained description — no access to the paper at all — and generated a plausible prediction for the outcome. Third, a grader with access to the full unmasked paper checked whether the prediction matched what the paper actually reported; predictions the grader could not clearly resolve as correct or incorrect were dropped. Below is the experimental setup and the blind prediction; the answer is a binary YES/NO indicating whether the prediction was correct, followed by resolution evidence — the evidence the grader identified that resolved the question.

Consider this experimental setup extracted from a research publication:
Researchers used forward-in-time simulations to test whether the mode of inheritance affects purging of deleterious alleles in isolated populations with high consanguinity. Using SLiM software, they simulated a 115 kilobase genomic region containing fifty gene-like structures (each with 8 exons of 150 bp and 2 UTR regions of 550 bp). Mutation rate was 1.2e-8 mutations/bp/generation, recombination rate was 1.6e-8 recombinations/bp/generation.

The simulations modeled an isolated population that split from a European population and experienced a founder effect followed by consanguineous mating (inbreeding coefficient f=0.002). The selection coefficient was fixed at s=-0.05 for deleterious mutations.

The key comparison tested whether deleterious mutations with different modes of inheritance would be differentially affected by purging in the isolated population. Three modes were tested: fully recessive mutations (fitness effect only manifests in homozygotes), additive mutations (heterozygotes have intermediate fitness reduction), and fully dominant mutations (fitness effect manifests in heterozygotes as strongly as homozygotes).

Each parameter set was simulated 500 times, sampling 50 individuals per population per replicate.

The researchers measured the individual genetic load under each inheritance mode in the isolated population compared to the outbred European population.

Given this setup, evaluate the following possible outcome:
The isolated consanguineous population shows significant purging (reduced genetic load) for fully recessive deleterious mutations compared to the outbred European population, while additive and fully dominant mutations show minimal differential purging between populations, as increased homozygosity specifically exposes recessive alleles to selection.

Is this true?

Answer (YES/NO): NO